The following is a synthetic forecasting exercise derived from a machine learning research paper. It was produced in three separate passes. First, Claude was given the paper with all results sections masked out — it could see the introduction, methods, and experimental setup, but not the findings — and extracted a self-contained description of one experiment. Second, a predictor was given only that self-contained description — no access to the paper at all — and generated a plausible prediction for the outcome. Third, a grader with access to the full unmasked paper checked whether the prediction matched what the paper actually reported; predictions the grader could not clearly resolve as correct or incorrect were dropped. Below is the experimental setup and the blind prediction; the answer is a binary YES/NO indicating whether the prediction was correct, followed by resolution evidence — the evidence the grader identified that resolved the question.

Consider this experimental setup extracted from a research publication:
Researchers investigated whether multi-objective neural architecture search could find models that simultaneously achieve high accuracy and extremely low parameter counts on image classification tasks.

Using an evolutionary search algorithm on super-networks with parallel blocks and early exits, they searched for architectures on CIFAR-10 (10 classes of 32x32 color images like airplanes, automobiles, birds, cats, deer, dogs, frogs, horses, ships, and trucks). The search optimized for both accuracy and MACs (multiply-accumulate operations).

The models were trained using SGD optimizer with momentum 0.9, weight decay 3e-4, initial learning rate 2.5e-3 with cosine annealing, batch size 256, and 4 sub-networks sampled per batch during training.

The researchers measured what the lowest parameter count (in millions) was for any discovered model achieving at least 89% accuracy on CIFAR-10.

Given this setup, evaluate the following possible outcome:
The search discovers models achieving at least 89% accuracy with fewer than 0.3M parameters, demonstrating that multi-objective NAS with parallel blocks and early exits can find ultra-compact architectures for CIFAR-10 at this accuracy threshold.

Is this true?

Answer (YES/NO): YES